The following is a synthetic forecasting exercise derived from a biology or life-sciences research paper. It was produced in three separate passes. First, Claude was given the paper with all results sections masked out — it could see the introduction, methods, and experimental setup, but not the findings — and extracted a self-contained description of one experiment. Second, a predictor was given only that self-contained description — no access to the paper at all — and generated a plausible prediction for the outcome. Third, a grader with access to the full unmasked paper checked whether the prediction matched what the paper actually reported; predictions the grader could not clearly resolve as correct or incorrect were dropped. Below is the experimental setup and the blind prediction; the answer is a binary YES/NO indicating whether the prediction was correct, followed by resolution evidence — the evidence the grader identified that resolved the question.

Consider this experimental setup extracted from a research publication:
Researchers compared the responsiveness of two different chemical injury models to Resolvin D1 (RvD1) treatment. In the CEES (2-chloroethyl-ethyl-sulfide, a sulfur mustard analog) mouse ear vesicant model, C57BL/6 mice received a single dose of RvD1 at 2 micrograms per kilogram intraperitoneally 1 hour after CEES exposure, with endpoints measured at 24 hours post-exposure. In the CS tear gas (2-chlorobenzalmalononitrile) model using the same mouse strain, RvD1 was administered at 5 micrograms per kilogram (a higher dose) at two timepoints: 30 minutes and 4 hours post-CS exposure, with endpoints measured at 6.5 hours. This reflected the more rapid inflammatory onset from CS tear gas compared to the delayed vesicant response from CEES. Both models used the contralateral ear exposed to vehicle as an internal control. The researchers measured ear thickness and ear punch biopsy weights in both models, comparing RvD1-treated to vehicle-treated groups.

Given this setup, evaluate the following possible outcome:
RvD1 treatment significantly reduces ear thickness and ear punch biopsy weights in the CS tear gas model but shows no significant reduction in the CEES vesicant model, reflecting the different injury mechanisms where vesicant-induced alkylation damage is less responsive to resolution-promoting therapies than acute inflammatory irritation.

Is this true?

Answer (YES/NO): NO